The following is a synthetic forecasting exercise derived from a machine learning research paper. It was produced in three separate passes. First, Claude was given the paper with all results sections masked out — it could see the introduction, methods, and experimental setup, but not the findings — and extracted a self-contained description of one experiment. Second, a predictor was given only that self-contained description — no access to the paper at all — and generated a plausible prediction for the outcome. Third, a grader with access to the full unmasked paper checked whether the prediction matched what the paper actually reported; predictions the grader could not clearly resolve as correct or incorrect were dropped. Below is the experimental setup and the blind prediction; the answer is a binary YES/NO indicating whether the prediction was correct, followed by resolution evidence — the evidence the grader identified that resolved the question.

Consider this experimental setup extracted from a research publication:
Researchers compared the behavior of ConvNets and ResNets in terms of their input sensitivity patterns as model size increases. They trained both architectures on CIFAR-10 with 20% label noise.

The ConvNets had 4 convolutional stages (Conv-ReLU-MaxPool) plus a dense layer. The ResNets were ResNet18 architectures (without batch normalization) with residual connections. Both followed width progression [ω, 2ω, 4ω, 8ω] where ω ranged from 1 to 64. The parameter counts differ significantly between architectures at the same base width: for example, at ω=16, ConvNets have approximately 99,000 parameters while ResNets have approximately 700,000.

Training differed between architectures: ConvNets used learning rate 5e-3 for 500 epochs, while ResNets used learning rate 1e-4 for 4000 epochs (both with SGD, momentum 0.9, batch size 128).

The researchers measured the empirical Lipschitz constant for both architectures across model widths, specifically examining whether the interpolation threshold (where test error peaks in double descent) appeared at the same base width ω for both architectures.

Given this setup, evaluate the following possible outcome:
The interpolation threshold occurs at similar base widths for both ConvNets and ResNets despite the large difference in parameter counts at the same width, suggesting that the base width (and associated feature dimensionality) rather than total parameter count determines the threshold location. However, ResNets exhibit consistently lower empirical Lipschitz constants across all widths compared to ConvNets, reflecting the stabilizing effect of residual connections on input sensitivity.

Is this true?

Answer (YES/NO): NO